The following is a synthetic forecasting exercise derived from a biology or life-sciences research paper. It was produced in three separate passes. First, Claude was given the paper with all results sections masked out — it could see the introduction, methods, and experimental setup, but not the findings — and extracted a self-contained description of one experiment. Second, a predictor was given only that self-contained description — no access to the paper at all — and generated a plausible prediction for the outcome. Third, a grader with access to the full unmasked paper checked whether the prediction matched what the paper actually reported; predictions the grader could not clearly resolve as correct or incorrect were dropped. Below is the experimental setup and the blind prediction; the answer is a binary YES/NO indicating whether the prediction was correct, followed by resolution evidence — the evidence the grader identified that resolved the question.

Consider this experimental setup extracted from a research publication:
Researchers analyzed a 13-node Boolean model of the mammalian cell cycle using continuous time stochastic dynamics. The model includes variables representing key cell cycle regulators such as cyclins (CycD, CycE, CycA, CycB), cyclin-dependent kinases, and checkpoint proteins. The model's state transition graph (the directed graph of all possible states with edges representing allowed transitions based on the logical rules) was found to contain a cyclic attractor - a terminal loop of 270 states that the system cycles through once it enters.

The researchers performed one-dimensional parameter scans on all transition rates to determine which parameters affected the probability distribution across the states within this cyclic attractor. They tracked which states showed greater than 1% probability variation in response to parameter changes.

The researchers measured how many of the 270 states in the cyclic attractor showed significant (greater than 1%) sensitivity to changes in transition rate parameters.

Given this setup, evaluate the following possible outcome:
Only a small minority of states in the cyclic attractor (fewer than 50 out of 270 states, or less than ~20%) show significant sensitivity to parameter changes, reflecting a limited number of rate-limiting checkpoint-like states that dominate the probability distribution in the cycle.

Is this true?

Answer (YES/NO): YES